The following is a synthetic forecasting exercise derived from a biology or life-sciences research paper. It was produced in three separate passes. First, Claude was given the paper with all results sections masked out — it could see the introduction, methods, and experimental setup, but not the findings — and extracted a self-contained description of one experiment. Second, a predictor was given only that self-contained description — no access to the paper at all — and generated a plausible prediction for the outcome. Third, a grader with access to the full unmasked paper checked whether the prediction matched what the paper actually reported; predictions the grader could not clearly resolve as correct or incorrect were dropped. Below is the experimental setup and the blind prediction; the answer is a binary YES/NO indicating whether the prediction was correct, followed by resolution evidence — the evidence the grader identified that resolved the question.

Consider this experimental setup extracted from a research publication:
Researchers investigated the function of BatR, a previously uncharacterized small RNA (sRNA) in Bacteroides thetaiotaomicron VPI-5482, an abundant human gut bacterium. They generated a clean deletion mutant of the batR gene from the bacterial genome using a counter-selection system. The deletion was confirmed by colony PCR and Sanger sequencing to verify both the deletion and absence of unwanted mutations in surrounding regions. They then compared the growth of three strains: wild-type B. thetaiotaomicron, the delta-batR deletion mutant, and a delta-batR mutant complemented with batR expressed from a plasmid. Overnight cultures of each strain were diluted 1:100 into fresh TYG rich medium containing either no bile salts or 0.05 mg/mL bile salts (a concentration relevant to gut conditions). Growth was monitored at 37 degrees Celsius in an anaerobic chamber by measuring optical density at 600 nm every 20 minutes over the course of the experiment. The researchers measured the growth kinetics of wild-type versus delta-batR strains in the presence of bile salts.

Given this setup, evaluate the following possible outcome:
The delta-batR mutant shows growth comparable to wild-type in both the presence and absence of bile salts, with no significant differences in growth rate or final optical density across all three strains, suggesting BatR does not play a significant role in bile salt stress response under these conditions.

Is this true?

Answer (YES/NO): NO